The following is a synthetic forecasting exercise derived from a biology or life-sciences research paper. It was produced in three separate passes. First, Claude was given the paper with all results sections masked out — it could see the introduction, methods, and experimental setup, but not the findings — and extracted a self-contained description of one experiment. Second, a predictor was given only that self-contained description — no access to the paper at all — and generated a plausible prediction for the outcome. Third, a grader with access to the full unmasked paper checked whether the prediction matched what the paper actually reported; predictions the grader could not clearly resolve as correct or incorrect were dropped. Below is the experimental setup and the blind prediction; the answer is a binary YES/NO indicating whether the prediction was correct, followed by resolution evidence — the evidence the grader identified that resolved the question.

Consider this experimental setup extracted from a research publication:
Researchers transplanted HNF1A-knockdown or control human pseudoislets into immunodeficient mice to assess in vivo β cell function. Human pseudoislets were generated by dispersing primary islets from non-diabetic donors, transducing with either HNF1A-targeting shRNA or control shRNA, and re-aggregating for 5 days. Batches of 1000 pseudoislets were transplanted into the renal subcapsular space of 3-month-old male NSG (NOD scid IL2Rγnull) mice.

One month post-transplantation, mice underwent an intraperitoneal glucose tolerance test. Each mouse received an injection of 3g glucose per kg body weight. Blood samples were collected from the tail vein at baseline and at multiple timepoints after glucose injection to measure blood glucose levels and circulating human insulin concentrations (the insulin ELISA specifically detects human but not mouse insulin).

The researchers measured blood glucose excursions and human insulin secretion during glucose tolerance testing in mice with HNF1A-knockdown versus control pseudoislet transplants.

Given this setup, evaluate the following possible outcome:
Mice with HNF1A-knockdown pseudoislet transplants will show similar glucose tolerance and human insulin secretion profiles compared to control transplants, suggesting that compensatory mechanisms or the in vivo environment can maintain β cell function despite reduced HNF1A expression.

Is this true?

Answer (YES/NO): NO